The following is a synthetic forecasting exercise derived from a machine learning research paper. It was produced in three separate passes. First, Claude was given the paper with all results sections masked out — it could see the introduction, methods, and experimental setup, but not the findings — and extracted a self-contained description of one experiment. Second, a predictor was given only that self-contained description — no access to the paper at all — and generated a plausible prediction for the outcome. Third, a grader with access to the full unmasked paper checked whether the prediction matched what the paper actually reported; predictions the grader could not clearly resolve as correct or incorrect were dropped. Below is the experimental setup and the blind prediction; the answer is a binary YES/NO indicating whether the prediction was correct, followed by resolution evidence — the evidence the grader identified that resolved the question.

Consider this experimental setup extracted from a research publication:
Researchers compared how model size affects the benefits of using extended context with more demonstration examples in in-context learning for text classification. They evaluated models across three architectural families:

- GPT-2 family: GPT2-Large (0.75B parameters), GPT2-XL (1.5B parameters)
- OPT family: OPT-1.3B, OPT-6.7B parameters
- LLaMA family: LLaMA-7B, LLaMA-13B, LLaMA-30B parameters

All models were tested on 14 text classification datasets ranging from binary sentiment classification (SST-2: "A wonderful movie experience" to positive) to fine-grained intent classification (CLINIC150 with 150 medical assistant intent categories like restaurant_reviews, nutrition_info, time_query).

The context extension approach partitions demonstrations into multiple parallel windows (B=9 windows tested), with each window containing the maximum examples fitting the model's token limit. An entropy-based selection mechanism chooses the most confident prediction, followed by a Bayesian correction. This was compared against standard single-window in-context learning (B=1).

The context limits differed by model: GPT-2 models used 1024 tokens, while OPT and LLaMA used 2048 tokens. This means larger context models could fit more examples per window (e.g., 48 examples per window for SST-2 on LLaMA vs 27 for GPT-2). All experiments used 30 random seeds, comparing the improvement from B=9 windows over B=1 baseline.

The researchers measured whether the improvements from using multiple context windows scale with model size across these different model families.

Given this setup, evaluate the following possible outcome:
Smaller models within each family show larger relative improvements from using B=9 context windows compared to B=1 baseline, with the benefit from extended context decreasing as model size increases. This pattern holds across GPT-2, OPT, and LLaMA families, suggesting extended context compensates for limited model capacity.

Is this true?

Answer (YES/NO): NO